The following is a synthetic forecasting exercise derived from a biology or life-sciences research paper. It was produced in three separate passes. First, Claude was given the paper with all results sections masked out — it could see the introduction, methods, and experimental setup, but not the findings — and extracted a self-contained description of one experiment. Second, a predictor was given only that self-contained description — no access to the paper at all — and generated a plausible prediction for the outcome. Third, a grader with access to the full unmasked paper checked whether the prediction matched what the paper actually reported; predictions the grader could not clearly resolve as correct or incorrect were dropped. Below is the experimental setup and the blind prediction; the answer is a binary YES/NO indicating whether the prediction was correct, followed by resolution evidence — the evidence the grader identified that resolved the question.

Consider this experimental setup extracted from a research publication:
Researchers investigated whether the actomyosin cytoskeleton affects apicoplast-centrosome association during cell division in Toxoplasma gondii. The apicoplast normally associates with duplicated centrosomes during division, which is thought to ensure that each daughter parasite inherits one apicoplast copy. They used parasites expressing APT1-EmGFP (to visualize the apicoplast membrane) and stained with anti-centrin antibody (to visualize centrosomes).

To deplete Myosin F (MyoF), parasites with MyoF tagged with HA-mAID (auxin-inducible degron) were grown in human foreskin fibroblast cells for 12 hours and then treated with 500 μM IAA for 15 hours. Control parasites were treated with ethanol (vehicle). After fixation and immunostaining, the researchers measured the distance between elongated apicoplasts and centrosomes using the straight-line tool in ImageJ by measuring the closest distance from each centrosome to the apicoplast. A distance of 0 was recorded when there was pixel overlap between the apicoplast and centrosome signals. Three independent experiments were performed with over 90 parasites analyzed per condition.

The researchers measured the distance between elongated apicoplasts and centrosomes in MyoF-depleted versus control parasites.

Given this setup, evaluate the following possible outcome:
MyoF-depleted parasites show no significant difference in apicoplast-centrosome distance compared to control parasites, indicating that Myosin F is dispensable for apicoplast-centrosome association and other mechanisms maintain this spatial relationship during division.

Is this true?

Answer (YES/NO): NO